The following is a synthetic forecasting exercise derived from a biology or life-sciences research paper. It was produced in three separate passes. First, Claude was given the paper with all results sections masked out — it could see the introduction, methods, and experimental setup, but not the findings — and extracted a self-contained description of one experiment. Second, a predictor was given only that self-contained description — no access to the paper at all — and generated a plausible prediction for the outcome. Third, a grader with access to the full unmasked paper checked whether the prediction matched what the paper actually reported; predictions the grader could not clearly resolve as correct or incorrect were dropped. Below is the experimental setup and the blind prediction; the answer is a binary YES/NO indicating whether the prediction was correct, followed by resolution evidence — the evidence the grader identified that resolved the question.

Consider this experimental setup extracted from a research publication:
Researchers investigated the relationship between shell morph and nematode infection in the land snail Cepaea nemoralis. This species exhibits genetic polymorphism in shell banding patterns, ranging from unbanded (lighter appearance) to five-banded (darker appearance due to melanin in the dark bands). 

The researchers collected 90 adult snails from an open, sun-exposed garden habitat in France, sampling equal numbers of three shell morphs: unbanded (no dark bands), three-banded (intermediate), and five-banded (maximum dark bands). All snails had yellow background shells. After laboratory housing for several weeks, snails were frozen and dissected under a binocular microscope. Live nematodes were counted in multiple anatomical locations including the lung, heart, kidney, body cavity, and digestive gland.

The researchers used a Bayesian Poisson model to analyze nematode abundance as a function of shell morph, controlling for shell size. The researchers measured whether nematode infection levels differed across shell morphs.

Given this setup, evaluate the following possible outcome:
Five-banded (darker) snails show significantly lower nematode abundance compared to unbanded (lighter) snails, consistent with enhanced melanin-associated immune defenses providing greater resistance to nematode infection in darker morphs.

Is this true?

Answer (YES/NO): YES